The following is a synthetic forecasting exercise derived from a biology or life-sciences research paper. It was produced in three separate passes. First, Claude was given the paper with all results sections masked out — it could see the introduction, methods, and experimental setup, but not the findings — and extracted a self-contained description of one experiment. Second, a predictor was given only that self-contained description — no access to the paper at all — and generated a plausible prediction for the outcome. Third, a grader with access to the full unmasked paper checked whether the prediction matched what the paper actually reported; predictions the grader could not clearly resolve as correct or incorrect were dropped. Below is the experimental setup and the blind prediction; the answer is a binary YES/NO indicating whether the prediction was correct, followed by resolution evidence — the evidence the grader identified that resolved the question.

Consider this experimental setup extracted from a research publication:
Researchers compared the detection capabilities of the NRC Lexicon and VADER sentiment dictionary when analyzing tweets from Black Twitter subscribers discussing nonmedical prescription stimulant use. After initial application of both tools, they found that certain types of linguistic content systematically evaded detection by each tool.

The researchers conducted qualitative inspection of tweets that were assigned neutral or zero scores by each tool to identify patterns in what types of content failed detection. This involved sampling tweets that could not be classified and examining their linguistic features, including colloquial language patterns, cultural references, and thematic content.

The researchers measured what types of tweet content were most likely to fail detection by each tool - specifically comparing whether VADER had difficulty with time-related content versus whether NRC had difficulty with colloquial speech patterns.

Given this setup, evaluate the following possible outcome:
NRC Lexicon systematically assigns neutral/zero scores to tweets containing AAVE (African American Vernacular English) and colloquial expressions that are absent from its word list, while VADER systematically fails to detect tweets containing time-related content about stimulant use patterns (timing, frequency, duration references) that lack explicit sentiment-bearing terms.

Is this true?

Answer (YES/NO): YES